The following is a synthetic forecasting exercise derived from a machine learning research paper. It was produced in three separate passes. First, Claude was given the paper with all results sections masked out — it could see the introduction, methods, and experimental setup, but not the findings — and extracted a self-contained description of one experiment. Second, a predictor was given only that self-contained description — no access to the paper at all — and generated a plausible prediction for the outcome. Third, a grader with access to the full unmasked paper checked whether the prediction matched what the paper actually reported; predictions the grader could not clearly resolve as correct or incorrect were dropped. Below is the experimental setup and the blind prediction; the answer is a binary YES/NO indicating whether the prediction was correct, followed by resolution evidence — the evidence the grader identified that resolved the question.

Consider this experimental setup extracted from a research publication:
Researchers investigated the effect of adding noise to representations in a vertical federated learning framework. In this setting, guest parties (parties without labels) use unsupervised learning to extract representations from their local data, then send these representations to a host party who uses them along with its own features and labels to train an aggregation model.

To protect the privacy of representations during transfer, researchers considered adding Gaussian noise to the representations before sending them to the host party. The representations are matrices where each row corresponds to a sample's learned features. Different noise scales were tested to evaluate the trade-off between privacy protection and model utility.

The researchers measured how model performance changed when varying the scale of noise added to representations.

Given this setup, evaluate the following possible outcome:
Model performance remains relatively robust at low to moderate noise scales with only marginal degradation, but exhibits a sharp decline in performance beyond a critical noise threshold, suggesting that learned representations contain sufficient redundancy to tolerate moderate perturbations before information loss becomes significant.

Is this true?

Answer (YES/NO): NO